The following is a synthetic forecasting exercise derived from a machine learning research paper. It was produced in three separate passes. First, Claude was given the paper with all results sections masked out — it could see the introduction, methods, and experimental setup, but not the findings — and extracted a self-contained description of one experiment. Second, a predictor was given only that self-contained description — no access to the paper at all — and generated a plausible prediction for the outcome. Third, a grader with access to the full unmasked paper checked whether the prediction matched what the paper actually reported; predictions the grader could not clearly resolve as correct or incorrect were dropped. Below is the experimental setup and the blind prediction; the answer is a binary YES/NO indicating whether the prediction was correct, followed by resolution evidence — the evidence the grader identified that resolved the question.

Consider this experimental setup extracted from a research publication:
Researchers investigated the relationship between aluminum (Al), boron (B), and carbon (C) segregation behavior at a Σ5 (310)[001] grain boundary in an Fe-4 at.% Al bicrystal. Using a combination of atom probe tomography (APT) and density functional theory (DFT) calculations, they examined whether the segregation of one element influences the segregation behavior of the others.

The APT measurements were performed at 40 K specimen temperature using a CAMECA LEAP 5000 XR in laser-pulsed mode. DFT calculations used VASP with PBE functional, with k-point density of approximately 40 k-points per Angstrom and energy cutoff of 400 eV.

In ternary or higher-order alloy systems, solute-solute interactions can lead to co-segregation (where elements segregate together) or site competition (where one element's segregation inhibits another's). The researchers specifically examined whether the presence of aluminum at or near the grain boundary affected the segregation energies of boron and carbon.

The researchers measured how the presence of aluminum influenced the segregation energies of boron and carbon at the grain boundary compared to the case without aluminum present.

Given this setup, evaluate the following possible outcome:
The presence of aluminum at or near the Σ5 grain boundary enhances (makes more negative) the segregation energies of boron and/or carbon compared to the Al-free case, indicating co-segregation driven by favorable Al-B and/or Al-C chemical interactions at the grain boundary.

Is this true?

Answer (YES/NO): NO